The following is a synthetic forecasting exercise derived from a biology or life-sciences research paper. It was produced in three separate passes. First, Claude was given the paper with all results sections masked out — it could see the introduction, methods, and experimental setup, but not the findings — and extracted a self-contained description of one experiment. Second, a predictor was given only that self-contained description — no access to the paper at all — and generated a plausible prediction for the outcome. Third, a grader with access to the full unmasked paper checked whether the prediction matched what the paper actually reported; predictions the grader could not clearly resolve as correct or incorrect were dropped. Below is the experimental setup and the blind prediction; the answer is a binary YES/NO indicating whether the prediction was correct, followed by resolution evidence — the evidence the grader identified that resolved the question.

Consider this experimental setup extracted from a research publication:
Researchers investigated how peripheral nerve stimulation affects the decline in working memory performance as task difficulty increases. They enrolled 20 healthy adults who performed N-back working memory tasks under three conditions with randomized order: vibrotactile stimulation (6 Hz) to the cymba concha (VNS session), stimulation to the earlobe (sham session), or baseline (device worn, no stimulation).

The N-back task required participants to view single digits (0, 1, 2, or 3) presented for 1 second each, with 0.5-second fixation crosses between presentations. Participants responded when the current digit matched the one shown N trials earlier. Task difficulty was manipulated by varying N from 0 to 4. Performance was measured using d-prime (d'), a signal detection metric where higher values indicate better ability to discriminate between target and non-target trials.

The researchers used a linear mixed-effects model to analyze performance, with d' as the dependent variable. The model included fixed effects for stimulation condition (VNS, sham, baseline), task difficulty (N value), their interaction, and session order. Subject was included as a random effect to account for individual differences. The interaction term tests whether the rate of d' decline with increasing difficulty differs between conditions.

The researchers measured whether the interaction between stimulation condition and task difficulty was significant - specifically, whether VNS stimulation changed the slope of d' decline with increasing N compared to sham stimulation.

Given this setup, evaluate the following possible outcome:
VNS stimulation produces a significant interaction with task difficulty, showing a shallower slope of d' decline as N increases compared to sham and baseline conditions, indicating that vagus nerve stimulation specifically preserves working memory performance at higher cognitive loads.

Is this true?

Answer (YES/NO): YES